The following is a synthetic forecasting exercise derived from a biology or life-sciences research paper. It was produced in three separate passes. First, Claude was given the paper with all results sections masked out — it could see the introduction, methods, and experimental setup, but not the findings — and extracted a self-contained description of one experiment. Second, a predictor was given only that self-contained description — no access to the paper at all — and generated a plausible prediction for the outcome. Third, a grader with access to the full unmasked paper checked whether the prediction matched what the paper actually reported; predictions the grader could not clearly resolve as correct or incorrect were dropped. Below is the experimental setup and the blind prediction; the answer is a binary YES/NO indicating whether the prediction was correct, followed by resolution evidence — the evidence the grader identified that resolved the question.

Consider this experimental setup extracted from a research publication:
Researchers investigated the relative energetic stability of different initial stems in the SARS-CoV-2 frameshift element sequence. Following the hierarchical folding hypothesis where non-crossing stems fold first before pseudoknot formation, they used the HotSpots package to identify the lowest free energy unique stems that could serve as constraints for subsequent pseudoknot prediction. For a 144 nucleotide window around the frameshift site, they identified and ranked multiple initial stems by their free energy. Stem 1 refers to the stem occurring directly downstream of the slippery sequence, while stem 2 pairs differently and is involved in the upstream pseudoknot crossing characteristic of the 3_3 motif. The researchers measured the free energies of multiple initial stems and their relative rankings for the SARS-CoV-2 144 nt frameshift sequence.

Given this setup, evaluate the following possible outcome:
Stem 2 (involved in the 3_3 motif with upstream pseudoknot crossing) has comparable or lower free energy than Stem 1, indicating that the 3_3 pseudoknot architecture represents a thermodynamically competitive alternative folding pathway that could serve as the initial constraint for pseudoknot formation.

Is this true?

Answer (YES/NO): NO